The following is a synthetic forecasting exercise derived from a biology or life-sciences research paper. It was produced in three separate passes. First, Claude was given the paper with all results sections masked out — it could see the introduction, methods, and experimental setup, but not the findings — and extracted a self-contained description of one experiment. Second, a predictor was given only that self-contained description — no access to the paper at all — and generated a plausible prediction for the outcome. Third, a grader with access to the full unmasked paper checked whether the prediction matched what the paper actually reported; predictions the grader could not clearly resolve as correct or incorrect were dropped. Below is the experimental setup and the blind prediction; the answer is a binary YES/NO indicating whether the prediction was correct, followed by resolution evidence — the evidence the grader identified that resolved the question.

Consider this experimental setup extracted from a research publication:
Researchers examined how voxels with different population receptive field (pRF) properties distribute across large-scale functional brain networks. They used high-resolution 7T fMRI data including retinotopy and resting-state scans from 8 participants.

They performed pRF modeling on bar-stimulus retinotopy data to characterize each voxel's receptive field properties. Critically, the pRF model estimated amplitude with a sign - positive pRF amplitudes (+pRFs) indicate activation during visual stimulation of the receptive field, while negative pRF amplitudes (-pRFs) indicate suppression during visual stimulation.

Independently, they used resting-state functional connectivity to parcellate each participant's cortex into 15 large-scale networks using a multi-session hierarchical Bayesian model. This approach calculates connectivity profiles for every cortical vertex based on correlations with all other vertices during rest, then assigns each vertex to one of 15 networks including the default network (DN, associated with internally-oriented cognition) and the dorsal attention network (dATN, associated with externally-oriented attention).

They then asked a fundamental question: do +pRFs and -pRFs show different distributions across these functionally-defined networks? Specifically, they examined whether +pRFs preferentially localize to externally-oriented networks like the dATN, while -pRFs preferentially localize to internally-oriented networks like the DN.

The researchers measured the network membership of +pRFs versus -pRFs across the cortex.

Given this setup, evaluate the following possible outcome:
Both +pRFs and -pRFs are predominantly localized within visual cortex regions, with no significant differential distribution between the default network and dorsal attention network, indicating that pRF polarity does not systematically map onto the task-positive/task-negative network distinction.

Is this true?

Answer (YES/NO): NO